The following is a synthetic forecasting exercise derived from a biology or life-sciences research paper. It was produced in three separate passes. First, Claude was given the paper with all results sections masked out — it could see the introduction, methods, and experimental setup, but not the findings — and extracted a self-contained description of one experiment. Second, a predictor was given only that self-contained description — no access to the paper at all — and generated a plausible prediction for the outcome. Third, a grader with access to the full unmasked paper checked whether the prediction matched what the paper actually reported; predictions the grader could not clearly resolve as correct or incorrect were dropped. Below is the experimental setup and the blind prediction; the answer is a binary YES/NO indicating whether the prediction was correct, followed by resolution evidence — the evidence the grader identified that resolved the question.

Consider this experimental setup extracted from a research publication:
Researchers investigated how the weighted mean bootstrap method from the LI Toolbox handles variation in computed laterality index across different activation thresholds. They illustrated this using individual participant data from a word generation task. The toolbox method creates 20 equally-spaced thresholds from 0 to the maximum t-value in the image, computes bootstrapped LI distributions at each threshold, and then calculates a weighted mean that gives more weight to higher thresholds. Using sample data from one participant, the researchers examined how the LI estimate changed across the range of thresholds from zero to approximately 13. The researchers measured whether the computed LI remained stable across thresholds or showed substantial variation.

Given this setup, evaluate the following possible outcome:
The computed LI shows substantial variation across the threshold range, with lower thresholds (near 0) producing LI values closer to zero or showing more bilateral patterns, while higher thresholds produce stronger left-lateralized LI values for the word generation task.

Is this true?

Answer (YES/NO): NO